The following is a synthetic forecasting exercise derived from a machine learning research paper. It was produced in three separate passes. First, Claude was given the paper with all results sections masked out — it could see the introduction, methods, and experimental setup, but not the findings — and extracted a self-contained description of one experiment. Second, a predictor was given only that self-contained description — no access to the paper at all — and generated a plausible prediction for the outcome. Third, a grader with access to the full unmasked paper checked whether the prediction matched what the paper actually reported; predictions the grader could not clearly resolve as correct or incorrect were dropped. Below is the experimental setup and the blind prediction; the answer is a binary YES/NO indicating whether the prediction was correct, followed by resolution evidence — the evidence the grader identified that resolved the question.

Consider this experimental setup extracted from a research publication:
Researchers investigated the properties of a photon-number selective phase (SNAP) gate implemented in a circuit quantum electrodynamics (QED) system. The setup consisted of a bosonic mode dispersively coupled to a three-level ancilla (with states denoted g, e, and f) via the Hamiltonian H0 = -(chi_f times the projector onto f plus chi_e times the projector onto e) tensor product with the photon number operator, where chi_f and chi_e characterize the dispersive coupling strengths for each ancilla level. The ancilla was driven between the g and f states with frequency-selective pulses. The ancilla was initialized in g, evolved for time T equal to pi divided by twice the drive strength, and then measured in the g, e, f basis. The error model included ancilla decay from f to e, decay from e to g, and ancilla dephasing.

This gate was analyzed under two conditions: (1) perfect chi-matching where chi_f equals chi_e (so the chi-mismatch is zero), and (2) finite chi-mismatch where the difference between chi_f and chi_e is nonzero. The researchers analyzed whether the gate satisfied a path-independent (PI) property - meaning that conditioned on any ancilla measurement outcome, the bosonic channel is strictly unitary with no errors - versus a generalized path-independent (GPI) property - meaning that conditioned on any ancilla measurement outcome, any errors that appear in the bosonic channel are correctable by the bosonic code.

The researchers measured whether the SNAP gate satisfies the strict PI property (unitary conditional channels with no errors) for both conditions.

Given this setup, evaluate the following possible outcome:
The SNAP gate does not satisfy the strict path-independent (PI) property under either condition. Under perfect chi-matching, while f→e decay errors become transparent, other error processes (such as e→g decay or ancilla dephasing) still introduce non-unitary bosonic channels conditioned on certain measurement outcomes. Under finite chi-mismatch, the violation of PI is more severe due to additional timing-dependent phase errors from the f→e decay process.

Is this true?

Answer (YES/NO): NO